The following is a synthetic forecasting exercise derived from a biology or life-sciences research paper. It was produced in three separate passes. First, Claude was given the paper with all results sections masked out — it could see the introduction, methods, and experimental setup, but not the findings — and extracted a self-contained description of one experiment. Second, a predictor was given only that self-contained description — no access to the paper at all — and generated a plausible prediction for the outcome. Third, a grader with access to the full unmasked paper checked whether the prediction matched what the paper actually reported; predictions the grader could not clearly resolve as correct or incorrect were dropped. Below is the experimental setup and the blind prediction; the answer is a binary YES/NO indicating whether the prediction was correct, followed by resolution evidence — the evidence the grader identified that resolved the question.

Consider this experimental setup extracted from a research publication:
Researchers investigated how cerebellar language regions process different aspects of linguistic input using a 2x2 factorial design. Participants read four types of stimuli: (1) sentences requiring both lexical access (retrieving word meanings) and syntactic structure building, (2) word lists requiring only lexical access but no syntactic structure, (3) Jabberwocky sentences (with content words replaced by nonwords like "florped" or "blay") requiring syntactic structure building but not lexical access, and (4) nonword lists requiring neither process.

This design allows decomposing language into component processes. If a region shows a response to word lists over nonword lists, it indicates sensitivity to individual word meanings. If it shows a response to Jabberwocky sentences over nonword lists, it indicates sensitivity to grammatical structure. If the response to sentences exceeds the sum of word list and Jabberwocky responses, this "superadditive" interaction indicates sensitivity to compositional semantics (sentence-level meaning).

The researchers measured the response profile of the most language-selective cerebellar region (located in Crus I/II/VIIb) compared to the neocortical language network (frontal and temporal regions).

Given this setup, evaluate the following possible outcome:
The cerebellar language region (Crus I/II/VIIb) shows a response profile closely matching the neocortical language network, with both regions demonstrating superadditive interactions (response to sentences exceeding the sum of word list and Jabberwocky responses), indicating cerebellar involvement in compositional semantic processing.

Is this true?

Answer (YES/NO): NO